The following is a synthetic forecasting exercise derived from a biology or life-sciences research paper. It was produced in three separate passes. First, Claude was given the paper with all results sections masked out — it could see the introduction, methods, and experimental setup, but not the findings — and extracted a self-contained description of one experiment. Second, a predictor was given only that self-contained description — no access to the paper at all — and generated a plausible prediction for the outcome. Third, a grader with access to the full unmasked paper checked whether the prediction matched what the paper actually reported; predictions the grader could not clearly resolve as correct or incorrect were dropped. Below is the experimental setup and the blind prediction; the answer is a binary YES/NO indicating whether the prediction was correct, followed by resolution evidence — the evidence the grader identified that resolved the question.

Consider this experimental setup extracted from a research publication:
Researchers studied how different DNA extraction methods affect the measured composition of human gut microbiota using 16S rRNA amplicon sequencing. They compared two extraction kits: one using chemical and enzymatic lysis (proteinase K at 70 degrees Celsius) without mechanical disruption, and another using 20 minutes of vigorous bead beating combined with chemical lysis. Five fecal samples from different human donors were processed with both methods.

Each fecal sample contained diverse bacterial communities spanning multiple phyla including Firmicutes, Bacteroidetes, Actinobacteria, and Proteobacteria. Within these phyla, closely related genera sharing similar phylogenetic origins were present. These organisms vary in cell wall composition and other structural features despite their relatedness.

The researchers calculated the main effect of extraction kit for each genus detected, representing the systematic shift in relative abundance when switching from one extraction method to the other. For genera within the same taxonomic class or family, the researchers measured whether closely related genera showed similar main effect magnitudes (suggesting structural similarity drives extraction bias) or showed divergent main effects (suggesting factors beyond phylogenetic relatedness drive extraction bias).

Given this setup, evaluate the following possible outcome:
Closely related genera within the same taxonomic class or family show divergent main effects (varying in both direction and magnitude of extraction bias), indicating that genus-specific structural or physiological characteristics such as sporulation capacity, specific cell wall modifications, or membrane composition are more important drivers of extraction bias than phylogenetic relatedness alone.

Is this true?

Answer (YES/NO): YES